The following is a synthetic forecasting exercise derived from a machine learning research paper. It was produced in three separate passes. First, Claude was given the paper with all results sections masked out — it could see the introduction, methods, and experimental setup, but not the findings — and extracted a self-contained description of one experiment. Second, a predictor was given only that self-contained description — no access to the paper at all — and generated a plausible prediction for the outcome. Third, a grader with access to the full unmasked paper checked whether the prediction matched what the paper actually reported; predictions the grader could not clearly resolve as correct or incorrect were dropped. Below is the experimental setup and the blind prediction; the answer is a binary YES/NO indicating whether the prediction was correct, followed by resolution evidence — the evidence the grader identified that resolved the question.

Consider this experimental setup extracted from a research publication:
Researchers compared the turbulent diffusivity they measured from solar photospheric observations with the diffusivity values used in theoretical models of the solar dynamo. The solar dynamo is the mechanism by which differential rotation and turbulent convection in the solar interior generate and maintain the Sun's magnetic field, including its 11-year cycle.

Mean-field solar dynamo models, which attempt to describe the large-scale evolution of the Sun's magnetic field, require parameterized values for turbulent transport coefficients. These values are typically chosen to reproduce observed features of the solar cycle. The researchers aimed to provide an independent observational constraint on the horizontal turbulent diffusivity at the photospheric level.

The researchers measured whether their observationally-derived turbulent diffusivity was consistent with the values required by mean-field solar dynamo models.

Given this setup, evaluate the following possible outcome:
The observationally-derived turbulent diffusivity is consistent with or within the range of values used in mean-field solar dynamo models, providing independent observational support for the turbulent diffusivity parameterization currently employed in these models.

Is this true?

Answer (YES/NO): YES